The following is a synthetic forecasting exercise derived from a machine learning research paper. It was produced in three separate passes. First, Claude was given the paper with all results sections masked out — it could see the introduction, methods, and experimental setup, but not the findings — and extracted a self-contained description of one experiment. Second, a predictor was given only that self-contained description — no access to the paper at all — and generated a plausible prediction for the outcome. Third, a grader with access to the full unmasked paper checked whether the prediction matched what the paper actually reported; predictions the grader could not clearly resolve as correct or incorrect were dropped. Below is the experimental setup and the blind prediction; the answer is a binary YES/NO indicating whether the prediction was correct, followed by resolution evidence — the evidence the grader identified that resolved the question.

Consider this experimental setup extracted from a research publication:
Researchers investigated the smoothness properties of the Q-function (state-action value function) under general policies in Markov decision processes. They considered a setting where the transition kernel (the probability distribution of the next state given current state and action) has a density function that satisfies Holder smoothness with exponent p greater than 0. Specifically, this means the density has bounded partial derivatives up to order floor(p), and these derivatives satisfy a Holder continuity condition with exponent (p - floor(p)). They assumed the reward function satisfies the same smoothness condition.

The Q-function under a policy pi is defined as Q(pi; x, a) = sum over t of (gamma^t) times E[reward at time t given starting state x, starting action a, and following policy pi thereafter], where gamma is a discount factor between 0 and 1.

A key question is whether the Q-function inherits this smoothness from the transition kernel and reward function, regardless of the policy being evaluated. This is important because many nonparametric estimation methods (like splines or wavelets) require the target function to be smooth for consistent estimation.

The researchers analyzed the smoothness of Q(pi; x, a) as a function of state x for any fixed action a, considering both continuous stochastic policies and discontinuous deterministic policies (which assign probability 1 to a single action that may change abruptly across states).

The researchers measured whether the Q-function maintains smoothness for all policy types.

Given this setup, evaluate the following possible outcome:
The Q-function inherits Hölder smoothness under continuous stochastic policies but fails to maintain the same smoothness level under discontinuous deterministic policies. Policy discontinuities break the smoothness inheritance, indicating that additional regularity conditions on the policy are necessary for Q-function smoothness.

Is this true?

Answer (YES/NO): NO